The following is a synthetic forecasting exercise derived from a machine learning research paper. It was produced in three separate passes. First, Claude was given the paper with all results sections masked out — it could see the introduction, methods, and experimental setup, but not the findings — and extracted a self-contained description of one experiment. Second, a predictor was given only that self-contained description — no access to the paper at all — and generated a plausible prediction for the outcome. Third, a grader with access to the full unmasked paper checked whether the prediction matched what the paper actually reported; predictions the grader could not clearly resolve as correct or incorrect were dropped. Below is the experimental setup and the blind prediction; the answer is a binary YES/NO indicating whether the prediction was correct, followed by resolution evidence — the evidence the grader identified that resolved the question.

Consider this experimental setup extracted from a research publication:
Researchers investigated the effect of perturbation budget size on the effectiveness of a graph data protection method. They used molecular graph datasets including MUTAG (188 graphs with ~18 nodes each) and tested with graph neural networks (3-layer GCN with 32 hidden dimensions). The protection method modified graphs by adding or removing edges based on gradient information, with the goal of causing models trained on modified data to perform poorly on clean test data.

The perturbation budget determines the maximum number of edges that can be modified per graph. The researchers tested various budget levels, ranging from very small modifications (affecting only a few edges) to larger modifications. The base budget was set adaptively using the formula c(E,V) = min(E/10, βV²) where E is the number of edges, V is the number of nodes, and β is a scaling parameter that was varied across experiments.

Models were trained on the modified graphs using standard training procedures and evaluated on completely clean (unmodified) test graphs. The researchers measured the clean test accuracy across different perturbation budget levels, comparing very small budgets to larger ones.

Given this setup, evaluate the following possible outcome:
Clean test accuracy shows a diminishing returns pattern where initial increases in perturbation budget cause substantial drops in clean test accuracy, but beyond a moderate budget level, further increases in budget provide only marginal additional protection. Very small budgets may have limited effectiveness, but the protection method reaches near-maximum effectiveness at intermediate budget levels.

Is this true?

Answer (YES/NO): NO